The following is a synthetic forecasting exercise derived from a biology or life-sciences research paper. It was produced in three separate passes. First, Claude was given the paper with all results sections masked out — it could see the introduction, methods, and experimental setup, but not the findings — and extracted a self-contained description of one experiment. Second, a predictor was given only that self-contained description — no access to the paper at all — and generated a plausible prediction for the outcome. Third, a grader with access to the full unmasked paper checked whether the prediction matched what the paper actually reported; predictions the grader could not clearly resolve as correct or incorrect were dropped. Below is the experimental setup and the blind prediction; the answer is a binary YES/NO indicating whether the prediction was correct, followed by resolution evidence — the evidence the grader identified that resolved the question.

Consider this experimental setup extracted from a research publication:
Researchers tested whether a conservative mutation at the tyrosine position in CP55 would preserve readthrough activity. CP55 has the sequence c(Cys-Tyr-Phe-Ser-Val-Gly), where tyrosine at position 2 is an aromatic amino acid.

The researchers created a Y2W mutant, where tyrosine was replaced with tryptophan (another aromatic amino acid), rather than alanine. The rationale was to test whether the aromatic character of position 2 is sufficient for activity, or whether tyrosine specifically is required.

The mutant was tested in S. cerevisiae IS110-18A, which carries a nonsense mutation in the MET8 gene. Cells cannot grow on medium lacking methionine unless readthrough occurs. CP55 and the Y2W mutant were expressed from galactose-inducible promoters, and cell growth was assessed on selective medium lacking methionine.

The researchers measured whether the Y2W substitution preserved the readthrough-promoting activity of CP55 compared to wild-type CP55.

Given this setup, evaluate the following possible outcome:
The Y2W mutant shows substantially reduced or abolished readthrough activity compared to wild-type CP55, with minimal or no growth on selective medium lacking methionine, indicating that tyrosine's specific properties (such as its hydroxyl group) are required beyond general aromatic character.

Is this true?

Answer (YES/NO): YES